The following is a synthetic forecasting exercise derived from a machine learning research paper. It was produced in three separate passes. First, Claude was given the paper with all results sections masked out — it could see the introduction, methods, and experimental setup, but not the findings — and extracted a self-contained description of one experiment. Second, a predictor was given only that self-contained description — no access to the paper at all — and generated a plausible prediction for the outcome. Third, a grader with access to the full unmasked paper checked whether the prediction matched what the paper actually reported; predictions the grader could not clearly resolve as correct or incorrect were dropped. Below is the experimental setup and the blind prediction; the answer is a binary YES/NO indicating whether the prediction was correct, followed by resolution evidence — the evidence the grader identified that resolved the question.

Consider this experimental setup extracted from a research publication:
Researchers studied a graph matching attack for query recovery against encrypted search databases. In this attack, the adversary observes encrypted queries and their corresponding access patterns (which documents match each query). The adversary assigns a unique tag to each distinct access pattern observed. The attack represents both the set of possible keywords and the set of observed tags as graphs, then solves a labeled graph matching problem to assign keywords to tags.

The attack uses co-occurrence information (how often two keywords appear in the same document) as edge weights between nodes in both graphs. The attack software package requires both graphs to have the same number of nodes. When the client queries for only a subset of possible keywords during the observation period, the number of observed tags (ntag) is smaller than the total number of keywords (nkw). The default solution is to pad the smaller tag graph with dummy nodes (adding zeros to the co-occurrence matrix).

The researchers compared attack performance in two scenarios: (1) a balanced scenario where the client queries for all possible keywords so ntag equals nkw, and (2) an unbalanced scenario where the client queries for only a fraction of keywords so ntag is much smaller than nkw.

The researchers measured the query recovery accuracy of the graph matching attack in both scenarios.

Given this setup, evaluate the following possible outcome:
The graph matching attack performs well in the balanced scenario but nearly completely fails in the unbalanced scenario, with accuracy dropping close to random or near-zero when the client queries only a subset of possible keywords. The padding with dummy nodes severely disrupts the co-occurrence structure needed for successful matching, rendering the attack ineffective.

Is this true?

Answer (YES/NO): NO